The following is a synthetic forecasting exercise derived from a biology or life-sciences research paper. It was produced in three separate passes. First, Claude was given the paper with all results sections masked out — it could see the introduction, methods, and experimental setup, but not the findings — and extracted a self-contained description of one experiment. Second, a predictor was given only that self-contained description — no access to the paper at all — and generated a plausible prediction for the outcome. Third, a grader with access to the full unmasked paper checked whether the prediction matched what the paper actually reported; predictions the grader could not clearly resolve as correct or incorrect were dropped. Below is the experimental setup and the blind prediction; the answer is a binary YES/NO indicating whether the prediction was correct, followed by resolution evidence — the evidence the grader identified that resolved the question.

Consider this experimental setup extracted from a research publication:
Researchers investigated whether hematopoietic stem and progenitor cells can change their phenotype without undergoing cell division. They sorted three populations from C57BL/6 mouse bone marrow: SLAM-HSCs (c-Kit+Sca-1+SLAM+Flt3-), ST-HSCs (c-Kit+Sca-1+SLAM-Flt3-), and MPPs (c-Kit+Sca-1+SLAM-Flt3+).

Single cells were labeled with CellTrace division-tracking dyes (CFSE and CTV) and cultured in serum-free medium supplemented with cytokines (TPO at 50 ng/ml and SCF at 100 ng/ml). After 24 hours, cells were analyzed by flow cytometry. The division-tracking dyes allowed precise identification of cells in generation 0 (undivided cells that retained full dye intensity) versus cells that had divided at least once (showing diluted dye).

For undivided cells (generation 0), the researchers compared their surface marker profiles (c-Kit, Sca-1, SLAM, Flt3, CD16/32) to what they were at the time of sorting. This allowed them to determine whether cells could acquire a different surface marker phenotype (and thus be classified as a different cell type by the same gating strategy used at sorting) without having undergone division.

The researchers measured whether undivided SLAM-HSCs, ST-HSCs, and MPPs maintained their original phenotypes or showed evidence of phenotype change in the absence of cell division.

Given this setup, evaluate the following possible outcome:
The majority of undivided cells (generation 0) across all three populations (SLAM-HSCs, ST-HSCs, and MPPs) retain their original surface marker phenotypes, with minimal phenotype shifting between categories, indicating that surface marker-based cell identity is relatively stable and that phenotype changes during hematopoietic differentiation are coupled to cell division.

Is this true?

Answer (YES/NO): NO